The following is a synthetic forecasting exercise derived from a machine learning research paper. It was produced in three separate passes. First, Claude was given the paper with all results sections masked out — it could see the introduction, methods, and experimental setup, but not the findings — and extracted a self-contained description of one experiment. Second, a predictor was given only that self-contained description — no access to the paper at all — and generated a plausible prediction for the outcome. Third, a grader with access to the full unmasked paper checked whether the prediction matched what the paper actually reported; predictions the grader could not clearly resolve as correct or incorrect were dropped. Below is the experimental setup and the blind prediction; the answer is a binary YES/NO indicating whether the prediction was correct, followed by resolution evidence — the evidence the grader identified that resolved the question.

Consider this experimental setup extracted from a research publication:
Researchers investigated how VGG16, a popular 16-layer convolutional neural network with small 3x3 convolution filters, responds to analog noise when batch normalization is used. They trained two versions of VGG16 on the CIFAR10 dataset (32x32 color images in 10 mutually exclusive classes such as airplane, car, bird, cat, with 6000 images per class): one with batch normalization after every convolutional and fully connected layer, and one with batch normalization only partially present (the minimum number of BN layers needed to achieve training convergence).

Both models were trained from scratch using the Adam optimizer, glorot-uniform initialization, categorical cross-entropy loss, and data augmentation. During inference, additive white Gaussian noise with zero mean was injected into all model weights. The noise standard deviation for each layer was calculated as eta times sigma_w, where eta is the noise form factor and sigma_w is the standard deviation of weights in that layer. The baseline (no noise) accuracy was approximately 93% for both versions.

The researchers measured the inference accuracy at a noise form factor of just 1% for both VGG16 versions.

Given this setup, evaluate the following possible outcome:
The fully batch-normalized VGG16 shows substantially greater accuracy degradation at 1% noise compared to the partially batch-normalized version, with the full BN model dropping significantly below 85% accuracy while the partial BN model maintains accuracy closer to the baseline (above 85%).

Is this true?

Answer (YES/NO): YES